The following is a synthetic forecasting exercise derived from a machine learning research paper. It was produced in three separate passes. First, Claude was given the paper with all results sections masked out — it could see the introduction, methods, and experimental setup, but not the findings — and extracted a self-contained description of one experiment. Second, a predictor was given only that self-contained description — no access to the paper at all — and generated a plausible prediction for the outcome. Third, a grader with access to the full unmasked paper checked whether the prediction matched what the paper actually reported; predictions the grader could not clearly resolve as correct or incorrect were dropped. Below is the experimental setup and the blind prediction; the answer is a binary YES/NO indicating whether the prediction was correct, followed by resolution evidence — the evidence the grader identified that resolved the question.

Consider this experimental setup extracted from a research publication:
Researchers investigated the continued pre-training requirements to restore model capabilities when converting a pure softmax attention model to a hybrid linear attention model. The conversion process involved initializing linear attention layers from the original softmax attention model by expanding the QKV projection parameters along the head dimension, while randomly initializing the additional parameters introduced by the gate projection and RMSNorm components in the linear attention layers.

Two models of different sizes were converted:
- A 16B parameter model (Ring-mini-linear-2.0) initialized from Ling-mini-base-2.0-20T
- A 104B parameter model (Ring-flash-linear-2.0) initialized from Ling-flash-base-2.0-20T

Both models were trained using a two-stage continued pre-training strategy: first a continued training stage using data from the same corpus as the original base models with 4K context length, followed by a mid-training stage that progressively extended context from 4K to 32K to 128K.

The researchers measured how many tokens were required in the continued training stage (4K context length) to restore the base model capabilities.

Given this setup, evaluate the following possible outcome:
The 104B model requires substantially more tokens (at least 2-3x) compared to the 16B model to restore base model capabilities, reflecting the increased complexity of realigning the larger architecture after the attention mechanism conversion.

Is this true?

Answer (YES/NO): NO